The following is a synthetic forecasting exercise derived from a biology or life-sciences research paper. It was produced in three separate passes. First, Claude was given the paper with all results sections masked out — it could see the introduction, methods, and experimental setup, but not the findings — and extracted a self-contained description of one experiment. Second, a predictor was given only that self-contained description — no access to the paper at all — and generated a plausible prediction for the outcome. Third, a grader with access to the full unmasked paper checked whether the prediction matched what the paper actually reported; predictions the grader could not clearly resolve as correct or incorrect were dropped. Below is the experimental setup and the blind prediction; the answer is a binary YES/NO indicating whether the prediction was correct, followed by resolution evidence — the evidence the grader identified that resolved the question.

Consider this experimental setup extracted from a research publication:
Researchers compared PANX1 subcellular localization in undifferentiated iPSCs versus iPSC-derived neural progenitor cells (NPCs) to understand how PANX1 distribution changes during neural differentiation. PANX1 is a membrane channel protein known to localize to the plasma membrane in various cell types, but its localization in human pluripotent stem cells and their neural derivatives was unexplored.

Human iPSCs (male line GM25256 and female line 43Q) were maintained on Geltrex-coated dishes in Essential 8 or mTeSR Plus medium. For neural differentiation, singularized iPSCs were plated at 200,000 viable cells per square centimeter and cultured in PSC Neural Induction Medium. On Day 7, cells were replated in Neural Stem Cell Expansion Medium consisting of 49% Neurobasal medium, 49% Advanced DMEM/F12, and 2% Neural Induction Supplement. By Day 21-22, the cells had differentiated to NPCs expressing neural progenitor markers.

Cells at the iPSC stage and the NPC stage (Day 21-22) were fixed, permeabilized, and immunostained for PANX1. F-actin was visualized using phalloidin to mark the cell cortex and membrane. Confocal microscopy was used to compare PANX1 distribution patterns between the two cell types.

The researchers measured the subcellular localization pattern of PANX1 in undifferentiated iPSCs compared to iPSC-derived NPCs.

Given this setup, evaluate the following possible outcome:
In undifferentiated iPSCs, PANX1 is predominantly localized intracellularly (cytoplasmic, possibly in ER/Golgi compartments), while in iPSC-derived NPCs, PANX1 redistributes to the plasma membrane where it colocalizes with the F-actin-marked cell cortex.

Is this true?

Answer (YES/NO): NO